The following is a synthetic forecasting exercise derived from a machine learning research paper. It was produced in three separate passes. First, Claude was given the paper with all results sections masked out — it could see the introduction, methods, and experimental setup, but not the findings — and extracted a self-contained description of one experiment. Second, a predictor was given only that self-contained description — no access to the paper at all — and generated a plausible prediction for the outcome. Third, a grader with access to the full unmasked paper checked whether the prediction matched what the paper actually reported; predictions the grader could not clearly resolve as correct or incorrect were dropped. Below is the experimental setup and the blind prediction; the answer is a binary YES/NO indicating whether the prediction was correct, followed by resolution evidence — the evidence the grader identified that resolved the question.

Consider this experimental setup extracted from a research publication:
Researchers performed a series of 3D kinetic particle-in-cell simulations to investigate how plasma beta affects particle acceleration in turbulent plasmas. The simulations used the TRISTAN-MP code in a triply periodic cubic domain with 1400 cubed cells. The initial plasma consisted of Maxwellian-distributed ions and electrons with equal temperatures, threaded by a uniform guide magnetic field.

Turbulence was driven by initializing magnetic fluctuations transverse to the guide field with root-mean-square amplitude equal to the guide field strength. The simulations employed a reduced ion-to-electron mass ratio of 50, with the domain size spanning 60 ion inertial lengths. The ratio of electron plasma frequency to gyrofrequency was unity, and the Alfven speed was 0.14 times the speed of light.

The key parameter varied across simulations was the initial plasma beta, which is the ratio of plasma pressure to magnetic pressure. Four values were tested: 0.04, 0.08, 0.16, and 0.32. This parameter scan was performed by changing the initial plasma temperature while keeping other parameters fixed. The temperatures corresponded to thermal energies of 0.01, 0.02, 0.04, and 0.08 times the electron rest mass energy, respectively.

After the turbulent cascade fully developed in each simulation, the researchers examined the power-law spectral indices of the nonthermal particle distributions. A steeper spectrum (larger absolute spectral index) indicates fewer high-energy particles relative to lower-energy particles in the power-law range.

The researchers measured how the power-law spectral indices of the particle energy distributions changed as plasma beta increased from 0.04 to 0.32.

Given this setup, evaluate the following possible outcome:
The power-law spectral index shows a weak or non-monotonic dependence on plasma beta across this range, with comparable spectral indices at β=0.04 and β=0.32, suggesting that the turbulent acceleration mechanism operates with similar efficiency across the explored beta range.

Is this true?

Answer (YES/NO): NO